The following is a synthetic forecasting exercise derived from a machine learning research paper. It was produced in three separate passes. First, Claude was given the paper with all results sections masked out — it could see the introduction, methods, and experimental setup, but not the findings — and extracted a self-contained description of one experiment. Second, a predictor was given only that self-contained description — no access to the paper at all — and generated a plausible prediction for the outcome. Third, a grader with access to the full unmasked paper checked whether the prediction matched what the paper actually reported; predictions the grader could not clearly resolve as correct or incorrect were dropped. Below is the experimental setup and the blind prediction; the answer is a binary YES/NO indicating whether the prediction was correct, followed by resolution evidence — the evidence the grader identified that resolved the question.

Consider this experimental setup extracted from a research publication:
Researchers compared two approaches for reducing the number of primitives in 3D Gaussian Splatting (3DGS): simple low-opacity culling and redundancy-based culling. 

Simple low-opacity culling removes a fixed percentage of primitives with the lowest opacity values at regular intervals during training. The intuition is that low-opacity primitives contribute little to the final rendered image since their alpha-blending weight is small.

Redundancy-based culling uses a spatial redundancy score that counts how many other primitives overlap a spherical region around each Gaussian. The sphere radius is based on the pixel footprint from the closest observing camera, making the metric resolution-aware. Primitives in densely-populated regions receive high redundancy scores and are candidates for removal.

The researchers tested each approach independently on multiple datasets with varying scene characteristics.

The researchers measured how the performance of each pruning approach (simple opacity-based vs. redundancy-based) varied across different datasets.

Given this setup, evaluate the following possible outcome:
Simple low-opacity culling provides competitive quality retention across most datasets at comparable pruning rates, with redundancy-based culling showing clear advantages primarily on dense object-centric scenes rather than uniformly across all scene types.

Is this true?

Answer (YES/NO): NO